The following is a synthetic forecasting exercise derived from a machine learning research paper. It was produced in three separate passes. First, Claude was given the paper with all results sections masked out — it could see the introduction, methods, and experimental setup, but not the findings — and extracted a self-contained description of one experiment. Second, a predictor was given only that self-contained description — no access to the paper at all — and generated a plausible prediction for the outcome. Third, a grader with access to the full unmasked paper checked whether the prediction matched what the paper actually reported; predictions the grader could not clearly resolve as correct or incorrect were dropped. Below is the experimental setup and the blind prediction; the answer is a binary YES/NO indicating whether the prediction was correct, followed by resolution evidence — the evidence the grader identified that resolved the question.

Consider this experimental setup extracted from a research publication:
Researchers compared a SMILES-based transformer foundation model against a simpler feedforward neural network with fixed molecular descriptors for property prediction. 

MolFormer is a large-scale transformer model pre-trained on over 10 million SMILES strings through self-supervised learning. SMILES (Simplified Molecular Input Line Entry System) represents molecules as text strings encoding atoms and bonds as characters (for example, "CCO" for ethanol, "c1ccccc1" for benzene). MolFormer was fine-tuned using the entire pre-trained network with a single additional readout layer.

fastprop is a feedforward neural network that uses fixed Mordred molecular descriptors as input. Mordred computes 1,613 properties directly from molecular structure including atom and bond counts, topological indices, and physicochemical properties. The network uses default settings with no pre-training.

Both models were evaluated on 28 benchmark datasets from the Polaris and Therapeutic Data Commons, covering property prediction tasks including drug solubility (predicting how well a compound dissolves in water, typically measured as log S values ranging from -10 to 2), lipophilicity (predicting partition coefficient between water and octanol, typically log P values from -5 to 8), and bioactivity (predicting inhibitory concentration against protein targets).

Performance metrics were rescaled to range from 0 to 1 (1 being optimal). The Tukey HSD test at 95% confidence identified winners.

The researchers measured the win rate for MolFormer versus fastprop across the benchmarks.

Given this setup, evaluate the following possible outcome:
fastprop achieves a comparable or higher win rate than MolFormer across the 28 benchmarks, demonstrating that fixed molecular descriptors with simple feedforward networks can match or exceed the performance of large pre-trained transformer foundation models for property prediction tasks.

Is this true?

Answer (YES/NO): YES